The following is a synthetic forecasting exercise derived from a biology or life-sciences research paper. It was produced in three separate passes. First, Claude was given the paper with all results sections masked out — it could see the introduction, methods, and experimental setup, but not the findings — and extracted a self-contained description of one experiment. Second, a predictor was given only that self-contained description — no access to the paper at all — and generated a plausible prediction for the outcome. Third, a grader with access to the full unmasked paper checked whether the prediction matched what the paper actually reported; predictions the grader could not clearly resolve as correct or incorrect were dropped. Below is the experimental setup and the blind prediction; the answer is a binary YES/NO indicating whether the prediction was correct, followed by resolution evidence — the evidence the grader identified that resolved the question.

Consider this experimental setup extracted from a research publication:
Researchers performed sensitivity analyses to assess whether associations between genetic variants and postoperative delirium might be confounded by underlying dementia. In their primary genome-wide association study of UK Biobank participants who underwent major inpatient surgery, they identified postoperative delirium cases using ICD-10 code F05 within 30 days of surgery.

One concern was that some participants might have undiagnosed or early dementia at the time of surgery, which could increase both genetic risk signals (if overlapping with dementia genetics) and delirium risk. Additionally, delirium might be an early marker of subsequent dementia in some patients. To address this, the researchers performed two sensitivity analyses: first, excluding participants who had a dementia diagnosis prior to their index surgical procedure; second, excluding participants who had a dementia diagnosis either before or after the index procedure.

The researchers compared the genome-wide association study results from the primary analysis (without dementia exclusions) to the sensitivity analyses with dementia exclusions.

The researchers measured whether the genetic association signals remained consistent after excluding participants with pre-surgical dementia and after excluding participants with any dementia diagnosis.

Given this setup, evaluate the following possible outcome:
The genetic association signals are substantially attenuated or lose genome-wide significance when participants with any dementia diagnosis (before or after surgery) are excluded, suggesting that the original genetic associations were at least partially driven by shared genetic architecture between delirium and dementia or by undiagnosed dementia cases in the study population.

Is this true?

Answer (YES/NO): YES